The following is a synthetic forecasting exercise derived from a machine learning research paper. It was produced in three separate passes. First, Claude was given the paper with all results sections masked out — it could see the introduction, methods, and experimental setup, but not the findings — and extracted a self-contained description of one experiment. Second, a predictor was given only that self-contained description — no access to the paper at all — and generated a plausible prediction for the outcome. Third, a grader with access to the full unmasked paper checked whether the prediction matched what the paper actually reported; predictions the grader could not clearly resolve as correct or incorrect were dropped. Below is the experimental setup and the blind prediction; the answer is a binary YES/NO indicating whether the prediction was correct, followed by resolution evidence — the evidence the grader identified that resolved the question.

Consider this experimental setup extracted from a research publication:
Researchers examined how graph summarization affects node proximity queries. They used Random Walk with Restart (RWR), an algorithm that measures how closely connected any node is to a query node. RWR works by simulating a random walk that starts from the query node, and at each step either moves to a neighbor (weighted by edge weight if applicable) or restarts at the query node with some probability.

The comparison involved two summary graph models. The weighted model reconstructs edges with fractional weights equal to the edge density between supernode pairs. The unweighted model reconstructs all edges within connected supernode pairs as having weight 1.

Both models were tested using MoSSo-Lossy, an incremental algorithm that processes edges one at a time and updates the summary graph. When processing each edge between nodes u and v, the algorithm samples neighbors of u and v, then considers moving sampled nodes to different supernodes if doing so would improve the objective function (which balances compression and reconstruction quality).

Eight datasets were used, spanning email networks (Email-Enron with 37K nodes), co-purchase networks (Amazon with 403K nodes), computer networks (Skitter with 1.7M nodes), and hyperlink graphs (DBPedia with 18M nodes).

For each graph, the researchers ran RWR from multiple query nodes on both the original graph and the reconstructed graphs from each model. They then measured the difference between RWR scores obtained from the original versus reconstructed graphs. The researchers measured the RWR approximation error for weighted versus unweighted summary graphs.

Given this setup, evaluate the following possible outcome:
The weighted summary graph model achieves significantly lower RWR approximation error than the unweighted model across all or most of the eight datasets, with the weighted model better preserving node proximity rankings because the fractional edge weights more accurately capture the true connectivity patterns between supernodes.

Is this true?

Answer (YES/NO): NO